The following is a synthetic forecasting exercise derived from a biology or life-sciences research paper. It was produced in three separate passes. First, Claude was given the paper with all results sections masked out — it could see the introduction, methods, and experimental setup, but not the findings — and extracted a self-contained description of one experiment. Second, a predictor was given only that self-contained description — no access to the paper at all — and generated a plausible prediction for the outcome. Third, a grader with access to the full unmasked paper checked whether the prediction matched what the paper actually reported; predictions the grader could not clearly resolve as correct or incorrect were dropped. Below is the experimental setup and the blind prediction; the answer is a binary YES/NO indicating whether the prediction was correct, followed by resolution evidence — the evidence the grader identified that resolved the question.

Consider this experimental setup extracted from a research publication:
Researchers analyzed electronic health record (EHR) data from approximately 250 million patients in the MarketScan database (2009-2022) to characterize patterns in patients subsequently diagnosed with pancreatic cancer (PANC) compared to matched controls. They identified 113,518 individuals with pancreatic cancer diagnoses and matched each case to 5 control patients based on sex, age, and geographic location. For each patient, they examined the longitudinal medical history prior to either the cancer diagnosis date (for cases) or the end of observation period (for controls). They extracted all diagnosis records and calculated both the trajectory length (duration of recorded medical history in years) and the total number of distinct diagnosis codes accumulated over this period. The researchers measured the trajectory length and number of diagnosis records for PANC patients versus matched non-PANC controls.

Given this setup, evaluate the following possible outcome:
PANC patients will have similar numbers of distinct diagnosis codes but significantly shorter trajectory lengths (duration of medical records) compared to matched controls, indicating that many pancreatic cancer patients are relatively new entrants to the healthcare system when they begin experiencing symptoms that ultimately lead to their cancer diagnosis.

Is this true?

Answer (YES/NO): NO